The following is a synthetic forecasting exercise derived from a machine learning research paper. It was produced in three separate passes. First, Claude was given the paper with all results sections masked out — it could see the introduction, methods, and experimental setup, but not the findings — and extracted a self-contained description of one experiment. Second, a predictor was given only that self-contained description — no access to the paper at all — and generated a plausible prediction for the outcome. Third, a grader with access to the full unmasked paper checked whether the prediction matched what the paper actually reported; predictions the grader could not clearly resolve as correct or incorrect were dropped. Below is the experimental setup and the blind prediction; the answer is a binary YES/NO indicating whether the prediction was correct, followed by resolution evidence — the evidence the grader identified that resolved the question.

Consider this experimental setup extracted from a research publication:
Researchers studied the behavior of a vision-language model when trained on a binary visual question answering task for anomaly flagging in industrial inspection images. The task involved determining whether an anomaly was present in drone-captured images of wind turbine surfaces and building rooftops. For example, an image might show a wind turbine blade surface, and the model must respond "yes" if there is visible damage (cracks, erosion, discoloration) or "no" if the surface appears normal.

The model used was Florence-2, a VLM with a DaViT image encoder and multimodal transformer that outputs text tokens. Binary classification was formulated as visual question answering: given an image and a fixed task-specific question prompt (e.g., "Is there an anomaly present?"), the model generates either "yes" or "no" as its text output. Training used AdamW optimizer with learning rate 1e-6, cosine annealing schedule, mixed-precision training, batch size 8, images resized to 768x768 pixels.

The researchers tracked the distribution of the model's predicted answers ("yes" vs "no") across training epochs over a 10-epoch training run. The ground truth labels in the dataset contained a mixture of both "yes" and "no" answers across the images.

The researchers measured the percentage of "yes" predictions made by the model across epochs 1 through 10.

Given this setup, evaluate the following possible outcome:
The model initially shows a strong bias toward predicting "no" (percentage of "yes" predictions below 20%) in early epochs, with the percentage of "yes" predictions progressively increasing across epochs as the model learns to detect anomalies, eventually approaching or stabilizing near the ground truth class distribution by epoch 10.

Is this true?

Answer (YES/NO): NO